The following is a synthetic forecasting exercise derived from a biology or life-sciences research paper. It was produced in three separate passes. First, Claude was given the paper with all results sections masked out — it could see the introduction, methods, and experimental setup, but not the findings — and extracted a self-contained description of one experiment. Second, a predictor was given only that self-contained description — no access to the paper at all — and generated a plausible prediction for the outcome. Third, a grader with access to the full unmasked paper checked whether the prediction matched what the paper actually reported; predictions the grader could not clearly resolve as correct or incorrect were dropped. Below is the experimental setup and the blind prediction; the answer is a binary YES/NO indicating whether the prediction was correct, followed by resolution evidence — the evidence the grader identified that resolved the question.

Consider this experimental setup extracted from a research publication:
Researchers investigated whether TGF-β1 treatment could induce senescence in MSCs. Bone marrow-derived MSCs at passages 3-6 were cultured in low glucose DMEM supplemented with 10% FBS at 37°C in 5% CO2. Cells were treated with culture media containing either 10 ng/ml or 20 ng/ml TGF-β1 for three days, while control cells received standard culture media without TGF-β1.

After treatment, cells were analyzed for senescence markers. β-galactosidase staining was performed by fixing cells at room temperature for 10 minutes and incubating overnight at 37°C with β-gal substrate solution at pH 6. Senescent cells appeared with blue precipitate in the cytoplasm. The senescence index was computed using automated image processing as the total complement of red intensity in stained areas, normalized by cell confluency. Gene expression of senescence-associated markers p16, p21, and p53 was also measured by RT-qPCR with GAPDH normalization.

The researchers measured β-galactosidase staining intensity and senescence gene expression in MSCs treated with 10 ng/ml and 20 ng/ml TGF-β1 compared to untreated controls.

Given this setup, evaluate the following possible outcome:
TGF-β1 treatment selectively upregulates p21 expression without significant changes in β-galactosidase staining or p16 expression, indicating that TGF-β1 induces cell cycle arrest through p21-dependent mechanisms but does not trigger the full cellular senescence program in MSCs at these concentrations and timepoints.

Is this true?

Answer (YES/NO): NO